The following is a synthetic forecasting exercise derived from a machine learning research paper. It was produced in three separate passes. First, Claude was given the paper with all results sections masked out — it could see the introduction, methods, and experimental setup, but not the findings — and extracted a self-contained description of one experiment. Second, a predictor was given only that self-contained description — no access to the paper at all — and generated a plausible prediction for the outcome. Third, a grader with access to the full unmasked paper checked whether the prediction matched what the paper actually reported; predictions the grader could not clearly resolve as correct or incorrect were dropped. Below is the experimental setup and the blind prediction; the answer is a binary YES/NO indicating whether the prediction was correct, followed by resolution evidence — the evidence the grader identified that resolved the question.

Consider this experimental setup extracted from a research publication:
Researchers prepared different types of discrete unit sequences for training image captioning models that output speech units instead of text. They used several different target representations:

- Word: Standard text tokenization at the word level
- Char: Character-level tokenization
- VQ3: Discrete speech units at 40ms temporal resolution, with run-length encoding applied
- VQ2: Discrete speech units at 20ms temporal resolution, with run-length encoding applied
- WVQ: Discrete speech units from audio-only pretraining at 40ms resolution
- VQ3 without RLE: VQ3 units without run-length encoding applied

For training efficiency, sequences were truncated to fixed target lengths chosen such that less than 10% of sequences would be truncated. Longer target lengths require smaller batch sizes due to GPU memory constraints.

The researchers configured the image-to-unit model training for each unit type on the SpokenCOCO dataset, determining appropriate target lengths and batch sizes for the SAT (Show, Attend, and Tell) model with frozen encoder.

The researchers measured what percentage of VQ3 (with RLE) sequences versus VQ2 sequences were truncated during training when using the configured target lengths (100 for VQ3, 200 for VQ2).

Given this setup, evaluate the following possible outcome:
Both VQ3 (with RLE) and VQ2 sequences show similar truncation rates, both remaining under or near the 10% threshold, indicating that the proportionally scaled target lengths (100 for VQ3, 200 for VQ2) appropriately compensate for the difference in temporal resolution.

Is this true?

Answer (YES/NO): NO